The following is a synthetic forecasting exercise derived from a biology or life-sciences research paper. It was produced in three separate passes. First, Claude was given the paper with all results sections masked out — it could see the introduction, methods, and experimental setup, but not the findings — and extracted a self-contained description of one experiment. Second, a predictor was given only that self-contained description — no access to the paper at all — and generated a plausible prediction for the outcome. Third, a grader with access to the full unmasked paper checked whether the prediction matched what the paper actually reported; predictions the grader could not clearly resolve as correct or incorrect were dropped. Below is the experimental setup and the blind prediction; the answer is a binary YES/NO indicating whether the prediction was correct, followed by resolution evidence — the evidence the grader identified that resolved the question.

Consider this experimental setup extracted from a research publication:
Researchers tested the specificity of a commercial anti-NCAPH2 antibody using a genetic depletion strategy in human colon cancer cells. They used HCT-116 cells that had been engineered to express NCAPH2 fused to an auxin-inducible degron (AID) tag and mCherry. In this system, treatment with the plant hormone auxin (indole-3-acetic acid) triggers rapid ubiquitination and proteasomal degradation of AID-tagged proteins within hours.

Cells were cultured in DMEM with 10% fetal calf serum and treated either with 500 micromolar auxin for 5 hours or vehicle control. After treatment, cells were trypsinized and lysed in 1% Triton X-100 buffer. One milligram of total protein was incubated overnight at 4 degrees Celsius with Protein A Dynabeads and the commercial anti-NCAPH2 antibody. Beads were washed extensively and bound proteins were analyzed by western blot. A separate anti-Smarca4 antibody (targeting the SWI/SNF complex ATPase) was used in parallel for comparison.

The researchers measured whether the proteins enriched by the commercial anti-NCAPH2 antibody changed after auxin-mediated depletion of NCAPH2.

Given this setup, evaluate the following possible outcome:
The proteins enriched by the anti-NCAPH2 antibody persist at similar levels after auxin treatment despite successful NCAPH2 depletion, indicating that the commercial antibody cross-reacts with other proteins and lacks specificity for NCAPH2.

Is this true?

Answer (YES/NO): YES